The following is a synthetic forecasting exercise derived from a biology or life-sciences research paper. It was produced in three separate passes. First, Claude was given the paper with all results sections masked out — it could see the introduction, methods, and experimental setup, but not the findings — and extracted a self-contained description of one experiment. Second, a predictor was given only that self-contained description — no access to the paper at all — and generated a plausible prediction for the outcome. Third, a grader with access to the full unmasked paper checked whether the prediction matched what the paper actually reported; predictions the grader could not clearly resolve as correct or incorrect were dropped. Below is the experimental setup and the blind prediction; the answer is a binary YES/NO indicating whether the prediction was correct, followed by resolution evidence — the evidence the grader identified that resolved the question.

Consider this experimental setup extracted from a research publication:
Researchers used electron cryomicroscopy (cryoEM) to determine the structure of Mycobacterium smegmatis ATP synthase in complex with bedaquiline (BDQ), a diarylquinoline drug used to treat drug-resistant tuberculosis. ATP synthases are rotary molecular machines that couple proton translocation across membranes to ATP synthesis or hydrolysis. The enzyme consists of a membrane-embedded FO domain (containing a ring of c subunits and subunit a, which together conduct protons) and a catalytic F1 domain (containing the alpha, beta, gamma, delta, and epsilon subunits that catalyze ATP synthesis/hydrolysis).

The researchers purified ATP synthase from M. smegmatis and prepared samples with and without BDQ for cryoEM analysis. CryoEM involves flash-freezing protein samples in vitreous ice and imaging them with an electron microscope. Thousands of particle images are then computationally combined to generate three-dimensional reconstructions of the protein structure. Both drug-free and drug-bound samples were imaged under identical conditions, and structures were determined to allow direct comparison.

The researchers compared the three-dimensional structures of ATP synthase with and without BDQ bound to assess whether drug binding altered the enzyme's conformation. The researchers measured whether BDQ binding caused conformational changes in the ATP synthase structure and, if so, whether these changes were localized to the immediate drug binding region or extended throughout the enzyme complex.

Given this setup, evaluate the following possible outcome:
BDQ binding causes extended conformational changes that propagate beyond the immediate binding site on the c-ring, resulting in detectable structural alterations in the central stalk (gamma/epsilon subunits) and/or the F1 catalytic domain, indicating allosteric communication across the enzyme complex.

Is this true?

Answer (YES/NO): YES